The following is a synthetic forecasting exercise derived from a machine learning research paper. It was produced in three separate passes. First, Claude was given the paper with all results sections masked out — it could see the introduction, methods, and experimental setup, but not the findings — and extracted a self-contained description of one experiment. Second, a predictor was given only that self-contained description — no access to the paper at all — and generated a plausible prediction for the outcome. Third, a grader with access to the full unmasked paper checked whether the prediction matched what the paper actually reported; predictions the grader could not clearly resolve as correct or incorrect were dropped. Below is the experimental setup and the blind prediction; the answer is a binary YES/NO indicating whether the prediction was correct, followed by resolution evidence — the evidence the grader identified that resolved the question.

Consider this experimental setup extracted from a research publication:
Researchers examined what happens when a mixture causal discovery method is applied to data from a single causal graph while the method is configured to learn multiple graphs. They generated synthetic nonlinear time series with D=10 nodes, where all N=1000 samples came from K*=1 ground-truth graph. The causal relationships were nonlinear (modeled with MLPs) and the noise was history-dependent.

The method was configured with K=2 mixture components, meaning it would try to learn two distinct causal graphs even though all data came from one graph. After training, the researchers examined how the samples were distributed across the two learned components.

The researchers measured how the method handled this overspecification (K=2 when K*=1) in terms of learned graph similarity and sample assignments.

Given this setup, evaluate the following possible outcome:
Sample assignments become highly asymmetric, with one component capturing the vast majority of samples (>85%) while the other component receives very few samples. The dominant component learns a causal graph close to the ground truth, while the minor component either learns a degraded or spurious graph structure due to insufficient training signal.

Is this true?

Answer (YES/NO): NO